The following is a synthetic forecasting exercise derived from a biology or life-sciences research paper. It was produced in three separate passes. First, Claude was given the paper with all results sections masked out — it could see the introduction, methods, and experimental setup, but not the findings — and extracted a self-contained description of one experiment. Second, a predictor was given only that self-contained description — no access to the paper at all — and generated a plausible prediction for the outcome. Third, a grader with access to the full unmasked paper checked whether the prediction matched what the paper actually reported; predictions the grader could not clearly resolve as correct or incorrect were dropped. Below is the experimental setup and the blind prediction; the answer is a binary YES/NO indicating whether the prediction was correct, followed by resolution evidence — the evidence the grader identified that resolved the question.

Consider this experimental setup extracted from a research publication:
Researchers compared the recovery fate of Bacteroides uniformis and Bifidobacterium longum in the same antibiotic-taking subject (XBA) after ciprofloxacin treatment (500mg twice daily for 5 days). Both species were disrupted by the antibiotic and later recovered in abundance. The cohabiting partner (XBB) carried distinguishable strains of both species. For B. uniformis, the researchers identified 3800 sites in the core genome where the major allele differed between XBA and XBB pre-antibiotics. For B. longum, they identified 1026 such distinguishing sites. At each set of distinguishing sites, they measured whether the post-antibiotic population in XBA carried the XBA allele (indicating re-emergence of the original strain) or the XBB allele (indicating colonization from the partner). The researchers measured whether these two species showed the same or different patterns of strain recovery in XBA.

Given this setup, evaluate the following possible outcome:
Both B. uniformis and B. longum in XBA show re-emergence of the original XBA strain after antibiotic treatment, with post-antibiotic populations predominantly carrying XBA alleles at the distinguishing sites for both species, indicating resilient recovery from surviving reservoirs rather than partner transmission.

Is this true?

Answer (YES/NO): NO